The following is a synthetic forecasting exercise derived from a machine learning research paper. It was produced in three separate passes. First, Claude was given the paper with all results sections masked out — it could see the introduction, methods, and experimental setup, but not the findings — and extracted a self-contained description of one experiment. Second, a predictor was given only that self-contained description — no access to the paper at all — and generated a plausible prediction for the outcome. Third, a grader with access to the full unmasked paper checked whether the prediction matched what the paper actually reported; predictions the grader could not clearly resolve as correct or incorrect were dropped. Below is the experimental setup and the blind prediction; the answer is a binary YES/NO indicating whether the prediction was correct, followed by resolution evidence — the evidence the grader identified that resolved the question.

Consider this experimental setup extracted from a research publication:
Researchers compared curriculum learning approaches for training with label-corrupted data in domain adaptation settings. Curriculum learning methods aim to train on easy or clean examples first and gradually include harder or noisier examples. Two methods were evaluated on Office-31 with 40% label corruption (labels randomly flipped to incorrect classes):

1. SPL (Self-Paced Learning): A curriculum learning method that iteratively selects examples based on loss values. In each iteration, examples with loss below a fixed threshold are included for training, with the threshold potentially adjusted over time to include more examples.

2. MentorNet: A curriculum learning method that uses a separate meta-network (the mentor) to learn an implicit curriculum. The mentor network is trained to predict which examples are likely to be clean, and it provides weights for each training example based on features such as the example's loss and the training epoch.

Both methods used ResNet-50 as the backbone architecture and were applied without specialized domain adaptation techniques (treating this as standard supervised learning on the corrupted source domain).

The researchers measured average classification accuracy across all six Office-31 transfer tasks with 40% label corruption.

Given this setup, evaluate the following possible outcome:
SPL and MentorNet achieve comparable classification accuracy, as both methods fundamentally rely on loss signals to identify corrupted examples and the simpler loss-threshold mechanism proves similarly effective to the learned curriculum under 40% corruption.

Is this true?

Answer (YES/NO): NO